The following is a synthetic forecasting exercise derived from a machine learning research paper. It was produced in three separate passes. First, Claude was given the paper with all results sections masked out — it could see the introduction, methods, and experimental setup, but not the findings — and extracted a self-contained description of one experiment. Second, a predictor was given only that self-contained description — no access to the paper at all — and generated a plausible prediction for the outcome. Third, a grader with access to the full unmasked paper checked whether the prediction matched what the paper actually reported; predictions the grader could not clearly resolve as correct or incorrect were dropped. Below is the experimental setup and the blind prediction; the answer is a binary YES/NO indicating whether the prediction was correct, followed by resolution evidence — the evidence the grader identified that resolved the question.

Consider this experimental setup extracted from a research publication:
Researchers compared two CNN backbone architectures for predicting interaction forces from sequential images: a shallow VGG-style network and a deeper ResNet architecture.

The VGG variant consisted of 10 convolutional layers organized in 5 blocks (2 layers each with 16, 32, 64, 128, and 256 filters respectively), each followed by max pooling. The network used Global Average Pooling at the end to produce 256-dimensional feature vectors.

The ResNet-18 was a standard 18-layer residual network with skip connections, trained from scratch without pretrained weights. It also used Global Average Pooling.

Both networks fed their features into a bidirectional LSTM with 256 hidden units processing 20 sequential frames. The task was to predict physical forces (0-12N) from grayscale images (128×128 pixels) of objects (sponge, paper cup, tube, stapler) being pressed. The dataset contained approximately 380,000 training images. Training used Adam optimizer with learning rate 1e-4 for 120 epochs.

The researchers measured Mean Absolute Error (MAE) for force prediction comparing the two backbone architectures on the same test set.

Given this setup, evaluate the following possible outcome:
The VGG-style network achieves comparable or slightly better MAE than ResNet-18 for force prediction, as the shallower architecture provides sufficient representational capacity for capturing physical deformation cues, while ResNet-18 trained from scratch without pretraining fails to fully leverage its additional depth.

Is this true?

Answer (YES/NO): NO